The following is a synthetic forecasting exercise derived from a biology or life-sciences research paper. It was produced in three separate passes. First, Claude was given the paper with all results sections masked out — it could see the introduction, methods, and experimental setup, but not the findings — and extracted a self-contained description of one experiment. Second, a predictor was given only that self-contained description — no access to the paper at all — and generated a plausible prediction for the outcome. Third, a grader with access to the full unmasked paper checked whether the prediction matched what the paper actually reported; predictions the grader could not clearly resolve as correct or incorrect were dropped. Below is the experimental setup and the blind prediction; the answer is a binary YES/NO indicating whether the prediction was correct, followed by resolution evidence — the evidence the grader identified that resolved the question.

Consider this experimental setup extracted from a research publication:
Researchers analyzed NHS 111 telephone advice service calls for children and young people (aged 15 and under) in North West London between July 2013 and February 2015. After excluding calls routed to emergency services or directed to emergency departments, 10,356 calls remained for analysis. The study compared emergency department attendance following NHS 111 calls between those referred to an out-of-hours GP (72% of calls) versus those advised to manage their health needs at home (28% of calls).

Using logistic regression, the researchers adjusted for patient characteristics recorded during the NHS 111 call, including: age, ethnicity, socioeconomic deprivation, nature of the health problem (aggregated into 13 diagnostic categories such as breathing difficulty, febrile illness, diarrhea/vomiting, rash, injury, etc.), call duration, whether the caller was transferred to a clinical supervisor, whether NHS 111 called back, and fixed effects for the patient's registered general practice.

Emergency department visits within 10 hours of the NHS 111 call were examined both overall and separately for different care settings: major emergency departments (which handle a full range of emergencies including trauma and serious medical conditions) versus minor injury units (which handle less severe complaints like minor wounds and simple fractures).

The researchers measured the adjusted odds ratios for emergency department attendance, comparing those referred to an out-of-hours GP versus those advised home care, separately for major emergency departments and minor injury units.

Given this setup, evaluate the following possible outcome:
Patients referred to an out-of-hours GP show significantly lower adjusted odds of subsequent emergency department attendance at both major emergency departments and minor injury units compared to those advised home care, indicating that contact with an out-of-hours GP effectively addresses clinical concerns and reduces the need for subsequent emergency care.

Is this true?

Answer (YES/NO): NO